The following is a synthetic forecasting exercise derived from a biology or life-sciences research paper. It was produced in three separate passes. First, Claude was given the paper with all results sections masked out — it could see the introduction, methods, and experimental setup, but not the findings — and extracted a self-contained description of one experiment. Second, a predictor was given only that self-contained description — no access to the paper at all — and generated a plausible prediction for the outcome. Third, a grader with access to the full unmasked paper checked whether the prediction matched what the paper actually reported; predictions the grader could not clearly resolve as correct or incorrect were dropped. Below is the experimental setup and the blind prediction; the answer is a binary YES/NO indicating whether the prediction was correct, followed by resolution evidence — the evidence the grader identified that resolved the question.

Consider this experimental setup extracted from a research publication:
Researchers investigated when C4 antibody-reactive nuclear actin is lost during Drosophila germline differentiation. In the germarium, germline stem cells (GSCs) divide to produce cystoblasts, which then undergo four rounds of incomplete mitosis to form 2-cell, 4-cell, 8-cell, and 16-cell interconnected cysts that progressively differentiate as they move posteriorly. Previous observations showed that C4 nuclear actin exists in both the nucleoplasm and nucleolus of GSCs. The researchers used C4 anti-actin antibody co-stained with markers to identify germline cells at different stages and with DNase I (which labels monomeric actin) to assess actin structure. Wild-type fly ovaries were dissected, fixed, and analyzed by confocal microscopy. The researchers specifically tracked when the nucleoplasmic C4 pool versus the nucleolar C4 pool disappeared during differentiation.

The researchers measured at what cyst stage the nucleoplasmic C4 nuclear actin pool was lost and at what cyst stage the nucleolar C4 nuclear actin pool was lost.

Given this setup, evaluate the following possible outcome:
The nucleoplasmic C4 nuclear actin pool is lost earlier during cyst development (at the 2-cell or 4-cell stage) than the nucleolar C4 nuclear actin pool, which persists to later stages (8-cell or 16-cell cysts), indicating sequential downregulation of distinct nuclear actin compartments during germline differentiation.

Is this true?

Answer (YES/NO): YES